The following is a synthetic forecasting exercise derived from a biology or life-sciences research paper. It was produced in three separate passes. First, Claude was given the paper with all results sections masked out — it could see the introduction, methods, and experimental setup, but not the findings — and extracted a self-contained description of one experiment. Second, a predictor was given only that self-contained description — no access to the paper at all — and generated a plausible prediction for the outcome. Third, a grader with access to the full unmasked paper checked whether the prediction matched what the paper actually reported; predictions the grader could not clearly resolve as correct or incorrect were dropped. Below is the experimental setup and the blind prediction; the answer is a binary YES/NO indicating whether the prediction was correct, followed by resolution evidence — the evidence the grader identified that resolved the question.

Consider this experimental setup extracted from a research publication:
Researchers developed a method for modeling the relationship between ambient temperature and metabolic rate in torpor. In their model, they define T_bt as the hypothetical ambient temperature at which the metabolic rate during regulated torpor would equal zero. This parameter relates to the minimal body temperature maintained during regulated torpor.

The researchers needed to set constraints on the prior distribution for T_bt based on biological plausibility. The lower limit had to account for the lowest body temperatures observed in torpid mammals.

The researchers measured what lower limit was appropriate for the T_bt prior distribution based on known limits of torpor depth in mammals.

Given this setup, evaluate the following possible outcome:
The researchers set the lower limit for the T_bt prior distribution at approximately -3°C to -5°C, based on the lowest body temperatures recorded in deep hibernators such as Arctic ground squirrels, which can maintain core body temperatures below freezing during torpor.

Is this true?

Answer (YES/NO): YES